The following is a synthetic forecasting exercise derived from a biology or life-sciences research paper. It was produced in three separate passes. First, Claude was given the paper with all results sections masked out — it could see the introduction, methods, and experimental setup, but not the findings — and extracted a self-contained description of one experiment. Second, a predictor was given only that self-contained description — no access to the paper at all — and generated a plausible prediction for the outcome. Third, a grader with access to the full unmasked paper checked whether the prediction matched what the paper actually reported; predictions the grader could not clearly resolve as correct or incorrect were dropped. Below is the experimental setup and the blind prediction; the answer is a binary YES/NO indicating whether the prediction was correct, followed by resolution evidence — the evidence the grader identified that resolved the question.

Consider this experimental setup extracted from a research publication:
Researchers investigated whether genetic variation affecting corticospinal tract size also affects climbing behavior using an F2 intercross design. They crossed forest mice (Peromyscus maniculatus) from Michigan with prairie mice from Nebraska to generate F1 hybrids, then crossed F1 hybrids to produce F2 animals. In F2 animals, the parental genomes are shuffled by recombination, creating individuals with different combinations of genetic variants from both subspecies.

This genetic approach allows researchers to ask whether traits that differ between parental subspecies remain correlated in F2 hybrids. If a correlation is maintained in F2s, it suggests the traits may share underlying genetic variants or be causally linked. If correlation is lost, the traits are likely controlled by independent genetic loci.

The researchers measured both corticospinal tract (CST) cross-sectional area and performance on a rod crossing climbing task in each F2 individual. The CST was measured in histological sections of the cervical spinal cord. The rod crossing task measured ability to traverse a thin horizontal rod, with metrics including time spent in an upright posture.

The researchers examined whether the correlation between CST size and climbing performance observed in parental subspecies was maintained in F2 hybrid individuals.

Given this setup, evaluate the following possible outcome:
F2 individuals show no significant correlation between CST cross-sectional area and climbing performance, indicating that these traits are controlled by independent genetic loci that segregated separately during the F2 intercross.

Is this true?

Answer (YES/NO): NO